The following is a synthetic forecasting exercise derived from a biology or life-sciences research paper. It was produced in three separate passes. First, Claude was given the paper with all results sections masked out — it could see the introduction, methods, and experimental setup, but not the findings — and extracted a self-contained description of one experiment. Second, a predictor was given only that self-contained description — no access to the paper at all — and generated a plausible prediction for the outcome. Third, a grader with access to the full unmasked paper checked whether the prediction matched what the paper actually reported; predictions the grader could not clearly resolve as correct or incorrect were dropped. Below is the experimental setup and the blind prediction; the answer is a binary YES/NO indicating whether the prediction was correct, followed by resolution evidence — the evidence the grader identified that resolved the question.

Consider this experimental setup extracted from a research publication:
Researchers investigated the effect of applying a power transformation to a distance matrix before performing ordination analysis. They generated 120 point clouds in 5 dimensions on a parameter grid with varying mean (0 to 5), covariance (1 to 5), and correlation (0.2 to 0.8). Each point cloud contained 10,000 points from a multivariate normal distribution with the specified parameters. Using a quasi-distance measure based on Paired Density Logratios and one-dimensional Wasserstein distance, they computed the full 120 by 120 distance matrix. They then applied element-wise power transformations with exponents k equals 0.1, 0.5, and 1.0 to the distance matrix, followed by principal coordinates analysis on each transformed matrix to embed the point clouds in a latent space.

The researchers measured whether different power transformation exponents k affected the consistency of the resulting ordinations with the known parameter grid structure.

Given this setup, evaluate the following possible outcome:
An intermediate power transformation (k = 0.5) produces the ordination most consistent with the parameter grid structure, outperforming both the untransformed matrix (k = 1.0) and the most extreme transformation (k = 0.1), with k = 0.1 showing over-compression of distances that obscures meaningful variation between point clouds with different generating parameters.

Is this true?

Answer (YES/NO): NO